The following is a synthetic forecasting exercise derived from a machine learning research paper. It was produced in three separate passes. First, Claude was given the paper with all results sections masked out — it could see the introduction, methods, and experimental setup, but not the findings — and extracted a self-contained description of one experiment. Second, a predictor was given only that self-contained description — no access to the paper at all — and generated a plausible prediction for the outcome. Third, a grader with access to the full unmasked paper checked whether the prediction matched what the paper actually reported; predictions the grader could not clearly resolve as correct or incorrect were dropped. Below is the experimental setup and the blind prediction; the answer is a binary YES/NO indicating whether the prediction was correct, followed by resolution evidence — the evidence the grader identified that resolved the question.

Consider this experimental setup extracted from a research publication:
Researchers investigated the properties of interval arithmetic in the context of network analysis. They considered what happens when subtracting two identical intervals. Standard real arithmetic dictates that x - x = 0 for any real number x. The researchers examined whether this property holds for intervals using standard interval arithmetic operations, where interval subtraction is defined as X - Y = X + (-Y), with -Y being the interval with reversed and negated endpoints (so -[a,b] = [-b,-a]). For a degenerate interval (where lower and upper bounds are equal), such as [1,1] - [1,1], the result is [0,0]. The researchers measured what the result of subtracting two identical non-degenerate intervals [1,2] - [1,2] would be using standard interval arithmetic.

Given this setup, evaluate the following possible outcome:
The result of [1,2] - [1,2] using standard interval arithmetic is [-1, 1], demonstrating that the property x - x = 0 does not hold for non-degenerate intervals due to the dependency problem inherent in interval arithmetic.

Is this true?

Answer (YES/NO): YES